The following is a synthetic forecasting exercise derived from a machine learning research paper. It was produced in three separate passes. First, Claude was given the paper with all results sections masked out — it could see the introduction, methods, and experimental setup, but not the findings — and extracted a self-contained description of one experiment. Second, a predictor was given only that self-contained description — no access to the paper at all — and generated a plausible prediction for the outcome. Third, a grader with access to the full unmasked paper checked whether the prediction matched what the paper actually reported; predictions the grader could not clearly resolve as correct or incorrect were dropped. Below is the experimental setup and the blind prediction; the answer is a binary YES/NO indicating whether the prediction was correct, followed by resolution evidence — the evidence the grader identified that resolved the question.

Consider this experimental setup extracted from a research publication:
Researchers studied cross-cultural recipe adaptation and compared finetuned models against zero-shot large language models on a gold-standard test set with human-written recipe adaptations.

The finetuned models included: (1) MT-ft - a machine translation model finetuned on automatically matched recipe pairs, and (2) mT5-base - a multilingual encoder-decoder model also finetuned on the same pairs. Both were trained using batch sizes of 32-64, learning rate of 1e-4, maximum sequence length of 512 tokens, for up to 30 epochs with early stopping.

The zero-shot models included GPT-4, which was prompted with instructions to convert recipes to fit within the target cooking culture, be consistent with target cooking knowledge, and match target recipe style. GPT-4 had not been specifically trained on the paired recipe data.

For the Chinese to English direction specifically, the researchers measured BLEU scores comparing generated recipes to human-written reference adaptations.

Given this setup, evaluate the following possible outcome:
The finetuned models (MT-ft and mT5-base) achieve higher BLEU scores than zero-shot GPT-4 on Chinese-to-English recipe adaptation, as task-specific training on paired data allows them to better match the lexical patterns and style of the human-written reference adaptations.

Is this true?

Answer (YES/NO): NO